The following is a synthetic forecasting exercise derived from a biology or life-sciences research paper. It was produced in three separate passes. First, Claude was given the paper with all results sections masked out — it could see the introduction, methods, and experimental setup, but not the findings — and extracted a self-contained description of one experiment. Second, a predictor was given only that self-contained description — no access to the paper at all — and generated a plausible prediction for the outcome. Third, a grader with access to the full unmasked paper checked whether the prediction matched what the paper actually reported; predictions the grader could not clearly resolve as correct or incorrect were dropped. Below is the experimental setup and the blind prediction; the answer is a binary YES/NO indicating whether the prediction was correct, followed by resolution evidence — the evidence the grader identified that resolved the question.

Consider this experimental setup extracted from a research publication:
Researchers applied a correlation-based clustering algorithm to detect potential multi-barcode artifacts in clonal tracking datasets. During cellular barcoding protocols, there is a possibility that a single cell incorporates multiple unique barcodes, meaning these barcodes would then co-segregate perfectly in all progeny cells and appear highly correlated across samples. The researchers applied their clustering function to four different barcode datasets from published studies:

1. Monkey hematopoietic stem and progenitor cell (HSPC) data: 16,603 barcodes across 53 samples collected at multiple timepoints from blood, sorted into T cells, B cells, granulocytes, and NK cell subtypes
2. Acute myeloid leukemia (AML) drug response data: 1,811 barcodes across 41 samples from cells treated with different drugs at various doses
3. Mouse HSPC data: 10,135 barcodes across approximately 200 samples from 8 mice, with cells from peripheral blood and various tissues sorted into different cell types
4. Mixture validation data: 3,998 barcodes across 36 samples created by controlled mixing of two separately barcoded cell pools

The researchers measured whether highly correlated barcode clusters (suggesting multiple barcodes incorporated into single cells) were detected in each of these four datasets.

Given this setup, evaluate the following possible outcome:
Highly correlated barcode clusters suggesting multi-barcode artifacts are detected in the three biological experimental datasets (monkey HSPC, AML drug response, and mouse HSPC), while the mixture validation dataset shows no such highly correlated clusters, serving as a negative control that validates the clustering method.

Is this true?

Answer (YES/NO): NO